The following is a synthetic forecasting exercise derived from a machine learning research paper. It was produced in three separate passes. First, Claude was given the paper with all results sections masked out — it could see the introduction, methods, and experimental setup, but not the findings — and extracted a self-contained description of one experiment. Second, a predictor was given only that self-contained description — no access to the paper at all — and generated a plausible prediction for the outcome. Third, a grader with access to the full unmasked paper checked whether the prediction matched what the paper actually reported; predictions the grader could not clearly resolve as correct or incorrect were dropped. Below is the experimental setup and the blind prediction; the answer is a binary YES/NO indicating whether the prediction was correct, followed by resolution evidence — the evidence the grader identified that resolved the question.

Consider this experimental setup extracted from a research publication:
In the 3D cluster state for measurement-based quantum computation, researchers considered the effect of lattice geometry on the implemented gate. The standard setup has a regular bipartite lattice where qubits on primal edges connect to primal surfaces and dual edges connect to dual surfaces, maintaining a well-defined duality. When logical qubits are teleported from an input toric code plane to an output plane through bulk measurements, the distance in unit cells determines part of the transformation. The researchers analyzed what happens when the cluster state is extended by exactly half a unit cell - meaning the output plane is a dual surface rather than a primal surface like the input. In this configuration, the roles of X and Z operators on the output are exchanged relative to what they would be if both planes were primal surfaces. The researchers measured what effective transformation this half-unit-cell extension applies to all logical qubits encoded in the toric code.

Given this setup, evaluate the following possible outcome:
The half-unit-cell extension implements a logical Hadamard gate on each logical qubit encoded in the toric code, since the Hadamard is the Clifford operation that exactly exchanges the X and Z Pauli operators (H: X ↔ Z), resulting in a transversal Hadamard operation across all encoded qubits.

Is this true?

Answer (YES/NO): YES